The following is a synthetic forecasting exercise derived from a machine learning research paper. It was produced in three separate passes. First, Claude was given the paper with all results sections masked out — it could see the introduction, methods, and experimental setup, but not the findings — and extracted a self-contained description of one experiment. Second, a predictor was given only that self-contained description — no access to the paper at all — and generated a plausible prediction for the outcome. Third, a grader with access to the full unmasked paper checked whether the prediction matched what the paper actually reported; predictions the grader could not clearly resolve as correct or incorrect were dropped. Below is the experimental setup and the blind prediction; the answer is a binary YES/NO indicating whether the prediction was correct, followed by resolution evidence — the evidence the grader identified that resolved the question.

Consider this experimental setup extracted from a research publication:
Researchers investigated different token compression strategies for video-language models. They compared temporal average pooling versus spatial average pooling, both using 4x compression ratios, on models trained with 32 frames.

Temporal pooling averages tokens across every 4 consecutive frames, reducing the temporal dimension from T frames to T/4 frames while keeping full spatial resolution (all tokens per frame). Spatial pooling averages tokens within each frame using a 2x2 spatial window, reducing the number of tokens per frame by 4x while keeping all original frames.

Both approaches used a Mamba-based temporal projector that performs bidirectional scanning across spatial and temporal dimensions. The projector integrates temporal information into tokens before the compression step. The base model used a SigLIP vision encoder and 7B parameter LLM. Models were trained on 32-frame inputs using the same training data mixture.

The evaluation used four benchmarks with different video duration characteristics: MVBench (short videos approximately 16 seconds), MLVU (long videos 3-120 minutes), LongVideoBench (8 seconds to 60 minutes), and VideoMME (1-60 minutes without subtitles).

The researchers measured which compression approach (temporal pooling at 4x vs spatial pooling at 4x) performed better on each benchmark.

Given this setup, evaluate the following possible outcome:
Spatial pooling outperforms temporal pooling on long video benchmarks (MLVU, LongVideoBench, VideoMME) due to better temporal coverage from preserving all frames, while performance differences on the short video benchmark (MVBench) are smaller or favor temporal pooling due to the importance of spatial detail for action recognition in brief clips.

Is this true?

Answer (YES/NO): NO